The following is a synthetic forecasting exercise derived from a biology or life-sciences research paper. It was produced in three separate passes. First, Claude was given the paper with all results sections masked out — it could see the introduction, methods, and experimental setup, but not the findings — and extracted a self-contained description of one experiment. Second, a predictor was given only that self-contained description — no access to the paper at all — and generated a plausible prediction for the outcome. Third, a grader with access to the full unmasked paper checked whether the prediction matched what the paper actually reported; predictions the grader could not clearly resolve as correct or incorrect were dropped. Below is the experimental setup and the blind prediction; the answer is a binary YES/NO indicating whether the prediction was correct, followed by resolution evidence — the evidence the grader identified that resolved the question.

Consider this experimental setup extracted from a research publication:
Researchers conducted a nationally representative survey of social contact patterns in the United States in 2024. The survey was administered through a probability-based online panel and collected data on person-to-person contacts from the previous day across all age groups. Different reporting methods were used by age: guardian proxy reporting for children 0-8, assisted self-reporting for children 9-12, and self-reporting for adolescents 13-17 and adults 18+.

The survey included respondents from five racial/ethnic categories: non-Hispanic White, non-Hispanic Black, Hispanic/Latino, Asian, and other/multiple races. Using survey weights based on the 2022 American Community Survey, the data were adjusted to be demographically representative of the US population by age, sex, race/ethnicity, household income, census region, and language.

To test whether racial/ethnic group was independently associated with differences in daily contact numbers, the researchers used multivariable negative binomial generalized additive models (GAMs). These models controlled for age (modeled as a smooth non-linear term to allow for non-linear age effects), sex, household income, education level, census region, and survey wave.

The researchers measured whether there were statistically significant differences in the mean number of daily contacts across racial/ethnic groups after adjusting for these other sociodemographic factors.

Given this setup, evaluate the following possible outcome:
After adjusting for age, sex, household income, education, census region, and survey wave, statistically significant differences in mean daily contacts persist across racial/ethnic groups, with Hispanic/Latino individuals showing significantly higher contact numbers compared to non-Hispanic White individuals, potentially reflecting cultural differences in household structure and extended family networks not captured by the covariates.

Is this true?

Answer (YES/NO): NO